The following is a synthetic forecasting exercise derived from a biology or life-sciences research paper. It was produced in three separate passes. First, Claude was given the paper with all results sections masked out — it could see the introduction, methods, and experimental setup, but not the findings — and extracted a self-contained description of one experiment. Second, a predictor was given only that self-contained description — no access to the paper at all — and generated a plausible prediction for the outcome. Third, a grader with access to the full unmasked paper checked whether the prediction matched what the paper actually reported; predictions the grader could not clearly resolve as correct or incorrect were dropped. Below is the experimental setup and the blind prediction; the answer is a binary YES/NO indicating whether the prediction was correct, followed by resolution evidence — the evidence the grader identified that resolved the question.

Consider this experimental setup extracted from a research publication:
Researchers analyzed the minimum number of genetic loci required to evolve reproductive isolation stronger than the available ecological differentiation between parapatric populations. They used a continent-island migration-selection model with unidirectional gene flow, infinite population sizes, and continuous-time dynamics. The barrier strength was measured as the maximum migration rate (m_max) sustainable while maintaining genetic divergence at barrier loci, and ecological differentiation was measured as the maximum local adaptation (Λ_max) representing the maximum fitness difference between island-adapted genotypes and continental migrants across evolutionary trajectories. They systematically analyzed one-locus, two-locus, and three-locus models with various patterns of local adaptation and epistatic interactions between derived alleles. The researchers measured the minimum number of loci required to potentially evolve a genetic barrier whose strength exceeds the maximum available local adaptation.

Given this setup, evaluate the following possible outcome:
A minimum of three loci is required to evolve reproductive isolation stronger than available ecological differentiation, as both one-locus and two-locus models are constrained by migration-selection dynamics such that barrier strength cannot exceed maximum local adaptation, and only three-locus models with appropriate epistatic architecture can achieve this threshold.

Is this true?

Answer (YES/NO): YES